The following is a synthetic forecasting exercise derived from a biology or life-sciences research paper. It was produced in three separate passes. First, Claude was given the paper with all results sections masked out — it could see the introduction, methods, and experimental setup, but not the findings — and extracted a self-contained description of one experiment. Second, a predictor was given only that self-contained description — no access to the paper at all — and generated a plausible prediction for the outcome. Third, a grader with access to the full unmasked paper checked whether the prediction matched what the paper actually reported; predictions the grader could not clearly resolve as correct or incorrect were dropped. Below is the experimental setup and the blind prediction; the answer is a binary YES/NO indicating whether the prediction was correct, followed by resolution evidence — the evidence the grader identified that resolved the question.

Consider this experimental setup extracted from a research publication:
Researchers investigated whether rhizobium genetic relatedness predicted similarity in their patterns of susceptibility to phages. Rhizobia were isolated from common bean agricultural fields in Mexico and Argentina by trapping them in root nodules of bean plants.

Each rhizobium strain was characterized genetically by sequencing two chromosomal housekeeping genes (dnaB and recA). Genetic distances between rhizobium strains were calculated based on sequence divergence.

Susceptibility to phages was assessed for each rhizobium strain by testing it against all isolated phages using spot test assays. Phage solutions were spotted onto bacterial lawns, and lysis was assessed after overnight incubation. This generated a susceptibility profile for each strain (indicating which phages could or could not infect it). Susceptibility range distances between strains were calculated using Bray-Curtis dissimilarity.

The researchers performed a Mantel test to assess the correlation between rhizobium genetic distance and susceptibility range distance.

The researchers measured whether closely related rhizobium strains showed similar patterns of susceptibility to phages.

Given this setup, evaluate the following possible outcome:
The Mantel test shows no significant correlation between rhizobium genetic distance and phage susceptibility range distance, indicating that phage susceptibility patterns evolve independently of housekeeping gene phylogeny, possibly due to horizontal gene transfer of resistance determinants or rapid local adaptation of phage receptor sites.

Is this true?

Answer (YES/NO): NO